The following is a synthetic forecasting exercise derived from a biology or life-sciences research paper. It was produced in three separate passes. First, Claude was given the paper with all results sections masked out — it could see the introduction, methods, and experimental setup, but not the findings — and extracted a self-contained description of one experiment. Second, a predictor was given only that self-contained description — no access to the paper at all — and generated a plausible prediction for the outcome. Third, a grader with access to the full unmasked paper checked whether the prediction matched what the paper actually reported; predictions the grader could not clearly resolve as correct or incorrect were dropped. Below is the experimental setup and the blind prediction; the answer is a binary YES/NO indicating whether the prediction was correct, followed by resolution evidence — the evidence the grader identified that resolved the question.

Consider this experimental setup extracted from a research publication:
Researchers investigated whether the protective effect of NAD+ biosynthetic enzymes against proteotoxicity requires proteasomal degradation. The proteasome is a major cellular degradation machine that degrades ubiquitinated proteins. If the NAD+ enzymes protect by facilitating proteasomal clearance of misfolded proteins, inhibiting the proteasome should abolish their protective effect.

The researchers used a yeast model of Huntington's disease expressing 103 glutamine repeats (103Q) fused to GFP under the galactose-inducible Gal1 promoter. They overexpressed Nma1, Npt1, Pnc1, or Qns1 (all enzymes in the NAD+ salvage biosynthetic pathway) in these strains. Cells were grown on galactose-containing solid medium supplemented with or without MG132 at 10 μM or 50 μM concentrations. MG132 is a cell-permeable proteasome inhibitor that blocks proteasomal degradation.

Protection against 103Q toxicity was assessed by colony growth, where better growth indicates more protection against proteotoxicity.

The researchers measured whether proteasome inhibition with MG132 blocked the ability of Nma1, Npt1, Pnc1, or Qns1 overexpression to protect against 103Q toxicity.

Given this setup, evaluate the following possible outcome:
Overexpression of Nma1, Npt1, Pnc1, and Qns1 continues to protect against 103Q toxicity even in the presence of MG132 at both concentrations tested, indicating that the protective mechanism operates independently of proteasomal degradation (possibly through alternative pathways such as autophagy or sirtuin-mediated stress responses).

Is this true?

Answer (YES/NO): YES